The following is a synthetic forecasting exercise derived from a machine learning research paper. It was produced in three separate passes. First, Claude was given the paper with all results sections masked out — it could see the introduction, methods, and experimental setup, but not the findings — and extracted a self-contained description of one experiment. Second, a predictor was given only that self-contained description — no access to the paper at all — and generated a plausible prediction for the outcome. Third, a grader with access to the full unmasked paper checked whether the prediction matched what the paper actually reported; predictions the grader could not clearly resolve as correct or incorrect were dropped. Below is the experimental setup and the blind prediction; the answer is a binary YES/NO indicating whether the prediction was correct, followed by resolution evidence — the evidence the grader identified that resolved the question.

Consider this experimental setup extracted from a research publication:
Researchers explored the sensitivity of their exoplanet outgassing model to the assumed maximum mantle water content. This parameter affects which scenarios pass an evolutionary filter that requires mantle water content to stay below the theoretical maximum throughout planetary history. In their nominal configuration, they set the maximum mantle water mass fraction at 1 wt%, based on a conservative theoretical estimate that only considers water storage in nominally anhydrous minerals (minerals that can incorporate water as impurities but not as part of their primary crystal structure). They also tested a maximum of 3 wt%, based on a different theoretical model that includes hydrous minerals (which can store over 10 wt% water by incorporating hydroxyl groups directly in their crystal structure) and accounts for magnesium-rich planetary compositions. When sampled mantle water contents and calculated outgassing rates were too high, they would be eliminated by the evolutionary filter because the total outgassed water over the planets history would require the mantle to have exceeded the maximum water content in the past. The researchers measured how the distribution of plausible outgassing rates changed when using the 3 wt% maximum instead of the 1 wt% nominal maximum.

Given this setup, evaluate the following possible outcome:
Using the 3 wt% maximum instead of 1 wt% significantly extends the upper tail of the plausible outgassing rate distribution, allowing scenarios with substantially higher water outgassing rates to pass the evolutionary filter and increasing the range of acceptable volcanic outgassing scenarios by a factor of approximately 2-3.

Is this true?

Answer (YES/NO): NO